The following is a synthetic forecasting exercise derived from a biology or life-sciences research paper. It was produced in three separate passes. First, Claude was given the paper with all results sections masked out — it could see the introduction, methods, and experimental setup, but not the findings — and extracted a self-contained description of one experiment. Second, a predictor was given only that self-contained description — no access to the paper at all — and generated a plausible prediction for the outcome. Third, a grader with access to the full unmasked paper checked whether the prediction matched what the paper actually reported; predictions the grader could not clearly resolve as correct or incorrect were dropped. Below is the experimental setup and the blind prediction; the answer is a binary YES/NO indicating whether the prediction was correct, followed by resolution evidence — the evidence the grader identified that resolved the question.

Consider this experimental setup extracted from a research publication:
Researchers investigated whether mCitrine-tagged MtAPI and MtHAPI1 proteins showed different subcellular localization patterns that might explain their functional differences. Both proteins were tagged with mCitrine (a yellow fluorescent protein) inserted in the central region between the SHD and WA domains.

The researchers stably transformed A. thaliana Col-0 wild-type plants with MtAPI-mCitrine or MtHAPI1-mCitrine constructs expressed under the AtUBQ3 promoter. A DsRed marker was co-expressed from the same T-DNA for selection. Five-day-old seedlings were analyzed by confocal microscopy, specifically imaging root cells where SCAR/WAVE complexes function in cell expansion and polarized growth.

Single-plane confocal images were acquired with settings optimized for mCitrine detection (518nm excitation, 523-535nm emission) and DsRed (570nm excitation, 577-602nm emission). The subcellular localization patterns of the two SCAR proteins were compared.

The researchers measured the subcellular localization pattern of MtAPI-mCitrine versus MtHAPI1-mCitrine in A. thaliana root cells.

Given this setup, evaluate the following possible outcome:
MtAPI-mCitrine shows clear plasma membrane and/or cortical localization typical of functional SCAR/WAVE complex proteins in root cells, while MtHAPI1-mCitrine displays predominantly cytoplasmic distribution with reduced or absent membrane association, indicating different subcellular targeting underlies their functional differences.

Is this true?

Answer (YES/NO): NO